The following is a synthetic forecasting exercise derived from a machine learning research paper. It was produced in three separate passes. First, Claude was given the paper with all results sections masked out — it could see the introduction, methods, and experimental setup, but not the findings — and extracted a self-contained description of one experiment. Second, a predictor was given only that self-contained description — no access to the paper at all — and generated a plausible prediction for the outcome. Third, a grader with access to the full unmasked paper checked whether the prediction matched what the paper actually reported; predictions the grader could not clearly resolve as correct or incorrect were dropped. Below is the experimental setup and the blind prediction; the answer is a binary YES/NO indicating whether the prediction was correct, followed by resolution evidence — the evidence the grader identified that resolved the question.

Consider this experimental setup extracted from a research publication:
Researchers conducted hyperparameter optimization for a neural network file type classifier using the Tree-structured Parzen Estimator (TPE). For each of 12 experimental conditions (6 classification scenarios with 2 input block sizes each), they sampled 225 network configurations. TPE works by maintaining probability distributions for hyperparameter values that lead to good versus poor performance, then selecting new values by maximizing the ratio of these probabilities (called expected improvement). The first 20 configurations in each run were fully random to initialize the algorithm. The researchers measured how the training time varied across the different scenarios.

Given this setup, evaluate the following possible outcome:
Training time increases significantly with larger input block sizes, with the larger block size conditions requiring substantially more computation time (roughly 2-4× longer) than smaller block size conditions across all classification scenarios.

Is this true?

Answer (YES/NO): NO